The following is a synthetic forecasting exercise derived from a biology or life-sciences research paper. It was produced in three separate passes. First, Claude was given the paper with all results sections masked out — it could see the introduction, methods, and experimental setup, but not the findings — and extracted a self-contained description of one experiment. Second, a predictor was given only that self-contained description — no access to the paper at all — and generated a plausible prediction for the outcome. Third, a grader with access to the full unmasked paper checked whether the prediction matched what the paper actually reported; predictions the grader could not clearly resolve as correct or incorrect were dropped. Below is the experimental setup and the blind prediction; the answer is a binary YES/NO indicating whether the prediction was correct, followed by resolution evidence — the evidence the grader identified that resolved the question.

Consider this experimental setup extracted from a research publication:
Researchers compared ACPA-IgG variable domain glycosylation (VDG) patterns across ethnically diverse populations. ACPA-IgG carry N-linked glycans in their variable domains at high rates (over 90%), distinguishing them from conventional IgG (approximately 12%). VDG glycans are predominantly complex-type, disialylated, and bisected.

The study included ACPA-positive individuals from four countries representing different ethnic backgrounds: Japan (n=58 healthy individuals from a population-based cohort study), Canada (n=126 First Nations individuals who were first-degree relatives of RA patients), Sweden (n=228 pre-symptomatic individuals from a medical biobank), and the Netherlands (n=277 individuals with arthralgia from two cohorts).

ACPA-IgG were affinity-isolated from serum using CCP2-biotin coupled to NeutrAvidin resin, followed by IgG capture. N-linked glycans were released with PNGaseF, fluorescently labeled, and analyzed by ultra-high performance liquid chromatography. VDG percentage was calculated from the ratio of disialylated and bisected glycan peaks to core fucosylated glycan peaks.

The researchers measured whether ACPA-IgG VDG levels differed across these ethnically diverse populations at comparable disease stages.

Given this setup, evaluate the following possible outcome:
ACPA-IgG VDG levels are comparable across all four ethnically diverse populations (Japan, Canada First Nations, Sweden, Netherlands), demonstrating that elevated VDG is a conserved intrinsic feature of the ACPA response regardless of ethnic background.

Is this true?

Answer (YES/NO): YES